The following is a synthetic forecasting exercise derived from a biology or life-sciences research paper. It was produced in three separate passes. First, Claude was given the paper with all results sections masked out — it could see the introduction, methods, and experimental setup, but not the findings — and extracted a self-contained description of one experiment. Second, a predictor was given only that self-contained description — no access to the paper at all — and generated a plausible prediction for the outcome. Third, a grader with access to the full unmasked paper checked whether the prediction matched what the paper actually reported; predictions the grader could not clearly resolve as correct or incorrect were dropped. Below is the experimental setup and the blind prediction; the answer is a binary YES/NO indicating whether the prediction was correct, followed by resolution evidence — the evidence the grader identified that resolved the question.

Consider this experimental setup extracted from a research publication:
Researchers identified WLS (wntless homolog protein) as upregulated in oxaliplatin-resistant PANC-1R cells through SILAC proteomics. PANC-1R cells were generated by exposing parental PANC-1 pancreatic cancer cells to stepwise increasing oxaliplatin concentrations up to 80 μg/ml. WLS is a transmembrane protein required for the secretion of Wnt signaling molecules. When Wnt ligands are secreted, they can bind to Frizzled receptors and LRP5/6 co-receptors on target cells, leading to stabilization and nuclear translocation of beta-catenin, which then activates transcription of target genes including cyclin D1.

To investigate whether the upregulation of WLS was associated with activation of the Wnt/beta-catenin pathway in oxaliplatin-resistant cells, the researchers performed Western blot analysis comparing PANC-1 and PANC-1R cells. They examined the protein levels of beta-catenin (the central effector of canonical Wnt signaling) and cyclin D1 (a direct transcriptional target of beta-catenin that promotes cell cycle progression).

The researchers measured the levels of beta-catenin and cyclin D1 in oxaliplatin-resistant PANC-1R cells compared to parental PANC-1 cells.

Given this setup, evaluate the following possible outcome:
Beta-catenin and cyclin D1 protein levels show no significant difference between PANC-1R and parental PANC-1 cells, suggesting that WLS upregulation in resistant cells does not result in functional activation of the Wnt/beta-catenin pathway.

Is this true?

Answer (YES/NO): NO